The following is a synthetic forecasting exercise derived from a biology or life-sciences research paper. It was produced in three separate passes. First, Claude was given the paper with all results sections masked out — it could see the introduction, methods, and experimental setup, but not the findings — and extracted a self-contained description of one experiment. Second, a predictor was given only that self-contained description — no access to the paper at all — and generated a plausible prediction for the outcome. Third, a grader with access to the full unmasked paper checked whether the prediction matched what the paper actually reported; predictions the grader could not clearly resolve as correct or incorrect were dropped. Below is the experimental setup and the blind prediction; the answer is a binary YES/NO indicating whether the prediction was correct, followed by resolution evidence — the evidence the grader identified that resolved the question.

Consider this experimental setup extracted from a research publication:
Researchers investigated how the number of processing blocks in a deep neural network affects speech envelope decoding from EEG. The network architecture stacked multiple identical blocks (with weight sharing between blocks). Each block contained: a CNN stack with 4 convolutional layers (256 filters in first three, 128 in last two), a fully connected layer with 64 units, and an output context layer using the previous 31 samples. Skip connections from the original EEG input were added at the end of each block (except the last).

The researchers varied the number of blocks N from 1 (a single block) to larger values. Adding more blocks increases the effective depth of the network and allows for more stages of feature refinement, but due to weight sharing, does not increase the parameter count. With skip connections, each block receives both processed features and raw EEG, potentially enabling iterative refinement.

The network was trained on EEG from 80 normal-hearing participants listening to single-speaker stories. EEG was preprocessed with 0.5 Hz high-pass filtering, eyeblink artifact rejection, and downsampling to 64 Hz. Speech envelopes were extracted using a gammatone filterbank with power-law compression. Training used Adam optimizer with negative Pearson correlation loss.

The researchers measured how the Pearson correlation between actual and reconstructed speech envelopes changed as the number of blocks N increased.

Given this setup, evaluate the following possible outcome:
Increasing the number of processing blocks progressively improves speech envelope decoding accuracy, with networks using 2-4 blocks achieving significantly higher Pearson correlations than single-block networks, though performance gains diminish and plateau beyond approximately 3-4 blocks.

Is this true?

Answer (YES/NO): NO